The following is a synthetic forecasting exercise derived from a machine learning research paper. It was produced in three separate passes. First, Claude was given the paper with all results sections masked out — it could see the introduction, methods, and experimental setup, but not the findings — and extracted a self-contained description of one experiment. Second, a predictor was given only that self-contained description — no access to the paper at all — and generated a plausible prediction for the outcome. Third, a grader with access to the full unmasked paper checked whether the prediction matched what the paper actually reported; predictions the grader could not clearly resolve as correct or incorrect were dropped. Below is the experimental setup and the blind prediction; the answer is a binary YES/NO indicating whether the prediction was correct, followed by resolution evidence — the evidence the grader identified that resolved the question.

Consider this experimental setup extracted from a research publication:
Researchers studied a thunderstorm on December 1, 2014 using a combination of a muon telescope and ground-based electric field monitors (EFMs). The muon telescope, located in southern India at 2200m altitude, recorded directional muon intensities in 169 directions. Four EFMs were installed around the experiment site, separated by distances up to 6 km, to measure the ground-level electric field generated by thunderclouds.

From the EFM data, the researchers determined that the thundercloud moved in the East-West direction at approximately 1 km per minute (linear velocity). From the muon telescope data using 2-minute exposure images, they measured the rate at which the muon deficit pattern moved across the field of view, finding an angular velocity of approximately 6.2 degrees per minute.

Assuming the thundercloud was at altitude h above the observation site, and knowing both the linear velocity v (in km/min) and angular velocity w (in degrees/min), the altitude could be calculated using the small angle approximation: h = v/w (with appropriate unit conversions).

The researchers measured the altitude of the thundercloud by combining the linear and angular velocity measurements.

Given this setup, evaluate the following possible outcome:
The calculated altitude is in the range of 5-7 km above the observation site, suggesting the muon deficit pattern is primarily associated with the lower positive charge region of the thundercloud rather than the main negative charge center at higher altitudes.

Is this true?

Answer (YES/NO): NO